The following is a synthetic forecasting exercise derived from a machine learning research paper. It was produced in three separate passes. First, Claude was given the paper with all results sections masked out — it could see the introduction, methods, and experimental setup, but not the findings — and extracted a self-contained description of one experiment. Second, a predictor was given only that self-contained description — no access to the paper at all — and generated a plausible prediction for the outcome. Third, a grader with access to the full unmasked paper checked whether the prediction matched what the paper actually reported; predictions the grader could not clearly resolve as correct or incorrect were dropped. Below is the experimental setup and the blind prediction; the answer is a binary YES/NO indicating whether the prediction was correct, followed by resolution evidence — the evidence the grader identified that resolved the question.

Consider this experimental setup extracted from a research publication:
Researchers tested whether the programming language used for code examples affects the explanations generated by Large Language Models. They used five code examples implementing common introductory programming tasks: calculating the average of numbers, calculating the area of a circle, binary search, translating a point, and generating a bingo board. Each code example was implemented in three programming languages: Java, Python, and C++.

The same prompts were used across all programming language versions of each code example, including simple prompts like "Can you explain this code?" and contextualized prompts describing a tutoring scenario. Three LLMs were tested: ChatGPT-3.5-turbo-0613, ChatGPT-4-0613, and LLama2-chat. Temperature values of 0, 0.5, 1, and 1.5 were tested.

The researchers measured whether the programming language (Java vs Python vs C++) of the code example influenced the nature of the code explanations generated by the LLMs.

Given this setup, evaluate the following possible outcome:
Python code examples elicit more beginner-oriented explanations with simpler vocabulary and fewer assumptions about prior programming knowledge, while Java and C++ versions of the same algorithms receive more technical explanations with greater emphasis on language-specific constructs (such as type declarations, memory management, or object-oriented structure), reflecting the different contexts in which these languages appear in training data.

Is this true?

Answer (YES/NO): NO